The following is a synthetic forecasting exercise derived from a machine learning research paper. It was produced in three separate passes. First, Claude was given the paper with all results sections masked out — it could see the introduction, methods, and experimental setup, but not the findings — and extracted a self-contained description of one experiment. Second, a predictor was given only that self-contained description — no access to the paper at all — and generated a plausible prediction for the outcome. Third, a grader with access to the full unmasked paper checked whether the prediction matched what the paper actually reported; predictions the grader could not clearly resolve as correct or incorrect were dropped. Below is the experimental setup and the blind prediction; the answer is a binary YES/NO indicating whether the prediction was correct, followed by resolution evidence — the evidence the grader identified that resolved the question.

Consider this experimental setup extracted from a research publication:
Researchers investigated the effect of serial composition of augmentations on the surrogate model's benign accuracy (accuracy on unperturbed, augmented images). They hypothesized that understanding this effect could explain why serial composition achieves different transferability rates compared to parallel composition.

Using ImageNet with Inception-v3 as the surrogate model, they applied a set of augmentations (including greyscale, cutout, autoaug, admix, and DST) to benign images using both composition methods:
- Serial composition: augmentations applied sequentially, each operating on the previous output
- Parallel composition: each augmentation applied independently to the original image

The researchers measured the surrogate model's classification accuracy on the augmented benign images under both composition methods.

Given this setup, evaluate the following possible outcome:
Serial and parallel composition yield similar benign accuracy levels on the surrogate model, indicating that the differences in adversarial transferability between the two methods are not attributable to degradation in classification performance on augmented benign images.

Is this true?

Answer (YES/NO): NO